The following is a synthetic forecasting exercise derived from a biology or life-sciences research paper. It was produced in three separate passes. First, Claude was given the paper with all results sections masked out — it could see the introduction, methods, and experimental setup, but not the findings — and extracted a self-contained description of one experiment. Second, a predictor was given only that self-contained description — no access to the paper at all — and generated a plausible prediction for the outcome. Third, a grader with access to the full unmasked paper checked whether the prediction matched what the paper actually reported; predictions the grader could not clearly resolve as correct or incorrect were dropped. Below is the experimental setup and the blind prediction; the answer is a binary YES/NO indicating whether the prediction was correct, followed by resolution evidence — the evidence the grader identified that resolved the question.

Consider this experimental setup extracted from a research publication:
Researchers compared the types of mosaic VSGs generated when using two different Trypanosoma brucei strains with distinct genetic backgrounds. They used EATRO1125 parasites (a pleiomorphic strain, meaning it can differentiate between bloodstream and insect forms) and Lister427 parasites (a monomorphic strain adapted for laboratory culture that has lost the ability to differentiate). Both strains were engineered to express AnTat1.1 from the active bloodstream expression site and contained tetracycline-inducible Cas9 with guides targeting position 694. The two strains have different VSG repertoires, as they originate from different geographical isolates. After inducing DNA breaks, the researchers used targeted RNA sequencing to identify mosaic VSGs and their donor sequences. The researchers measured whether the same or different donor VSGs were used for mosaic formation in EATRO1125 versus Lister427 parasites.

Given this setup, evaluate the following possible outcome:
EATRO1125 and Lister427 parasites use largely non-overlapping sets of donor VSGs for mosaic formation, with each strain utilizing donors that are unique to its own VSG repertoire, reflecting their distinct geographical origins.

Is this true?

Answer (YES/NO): YES